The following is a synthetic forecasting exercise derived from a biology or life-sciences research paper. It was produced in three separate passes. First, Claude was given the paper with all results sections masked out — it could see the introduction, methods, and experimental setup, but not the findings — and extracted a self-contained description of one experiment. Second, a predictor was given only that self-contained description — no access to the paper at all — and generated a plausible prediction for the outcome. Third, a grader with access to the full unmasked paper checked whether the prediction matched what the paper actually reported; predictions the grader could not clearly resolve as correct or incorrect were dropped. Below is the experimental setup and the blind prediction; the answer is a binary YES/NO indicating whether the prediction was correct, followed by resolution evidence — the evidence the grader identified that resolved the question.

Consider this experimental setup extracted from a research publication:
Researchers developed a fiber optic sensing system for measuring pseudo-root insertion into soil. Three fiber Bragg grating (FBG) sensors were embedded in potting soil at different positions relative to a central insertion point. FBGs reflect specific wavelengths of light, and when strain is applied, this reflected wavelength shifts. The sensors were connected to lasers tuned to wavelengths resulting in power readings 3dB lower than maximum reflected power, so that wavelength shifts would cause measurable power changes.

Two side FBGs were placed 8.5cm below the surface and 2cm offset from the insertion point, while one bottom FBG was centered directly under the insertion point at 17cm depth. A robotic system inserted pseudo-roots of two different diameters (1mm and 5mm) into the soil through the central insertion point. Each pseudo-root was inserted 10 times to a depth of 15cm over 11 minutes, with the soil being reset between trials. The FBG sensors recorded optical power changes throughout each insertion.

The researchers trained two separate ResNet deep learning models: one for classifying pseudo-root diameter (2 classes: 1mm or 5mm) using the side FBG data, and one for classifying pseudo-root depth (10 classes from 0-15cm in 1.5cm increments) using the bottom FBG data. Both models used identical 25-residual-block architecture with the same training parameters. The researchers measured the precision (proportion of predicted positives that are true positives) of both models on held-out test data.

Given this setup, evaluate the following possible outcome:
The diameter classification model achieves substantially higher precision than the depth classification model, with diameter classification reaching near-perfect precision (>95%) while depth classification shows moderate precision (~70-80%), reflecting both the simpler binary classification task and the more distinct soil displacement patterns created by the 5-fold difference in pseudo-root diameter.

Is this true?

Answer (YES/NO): NO